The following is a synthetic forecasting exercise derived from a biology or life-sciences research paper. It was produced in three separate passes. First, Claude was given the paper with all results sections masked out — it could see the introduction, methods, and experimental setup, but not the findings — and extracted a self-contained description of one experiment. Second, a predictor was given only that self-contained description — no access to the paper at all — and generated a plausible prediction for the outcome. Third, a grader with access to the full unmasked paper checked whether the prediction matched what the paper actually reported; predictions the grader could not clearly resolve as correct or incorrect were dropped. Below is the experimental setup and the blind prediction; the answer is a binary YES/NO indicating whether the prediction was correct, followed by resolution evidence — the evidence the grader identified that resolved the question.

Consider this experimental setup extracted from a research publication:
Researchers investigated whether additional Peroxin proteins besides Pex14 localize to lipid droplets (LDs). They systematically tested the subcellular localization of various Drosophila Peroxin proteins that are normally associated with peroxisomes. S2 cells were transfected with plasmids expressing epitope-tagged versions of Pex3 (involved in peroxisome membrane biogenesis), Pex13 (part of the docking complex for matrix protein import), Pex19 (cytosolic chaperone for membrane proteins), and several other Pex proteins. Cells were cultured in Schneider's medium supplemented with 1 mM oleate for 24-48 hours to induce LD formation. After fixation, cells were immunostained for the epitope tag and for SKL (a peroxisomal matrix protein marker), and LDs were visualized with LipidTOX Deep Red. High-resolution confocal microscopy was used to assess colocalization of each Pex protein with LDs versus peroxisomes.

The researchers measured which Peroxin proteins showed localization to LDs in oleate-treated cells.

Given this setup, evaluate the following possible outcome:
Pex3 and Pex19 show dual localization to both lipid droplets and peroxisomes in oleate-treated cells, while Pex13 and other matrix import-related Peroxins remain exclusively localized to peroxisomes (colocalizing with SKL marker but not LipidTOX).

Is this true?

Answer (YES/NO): NO